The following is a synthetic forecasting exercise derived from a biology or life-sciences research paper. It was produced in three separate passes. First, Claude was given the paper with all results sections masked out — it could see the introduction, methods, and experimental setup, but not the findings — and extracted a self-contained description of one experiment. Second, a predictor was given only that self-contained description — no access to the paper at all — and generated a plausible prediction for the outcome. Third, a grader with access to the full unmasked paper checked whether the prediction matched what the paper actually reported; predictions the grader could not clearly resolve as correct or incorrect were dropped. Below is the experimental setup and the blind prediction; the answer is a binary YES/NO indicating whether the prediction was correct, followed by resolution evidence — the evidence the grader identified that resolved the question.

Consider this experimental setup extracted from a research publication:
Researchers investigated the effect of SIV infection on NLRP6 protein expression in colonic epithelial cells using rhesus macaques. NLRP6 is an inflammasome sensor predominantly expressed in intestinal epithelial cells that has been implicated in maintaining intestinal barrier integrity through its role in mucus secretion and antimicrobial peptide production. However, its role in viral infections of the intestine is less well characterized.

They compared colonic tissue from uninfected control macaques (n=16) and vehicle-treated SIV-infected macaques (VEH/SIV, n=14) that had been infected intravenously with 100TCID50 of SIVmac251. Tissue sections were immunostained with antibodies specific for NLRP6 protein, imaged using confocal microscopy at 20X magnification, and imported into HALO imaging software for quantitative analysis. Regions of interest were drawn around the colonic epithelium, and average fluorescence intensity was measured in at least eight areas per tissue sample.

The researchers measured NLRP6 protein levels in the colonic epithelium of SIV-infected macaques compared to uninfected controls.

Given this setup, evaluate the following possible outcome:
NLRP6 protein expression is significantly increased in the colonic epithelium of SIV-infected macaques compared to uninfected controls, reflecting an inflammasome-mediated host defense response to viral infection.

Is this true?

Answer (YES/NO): NO